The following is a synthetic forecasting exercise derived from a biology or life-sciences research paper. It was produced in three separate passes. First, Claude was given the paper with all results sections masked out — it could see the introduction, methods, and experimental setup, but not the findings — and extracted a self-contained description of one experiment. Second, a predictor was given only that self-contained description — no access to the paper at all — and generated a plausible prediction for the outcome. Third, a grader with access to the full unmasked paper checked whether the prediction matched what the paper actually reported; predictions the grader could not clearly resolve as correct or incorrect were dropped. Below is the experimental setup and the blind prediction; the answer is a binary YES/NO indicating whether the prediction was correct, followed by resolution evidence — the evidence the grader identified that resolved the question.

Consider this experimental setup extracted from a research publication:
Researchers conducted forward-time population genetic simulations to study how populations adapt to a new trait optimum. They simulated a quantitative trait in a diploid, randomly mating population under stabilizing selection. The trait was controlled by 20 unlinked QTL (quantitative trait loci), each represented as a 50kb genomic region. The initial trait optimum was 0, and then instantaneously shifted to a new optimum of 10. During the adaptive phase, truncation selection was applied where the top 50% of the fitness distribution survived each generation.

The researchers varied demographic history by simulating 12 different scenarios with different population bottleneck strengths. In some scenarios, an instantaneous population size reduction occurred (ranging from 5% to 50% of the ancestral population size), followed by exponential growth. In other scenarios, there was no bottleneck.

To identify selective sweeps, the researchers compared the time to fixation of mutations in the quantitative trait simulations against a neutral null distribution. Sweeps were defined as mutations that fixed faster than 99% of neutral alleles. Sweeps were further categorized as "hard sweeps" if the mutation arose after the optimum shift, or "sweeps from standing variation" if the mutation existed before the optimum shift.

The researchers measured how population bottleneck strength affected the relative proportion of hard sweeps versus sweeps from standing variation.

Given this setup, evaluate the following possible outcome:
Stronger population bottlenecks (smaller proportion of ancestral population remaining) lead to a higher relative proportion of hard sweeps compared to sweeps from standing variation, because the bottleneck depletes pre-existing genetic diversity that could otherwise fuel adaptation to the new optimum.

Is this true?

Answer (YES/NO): YES